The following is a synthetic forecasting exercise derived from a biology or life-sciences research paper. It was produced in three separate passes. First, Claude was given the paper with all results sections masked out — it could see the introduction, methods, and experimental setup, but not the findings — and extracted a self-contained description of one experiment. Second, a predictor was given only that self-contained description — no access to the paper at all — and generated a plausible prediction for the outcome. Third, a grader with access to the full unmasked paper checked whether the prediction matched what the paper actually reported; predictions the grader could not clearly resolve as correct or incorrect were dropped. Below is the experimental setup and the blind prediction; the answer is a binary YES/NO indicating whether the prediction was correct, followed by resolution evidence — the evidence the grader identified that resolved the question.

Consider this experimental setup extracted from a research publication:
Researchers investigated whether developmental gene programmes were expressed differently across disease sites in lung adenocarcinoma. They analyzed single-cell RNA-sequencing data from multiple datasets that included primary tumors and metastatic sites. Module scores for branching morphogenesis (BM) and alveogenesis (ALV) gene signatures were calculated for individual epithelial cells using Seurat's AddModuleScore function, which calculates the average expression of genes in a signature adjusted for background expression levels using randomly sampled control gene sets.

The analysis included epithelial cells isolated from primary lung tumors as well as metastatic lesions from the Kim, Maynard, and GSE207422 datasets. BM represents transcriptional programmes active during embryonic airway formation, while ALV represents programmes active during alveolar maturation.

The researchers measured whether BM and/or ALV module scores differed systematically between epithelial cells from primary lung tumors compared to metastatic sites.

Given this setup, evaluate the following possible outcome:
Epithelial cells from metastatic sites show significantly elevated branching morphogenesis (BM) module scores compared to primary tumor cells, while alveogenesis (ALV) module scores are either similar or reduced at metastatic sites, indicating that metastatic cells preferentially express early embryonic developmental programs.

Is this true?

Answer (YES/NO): NO